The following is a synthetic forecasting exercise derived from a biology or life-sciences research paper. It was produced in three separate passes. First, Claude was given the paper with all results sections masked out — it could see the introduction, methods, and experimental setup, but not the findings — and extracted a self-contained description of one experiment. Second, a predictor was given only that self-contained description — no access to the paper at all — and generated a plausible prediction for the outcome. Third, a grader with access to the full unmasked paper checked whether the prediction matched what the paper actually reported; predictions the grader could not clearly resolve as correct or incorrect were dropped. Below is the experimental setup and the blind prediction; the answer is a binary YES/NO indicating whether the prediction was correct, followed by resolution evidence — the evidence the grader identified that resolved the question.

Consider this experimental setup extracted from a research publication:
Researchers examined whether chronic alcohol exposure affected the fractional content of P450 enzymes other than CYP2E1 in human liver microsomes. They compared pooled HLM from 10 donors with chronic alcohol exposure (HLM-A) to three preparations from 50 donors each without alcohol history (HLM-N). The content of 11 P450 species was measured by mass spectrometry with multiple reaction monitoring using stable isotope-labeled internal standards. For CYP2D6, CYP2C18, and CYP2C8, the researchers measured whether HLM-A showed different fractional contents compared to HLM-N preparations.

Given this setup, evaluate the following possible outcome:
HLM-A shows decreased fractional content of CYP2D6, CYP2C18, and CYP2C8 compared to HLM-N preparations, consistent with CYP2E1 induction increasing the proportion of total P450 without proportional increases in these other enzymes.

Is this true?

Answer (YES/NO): NO